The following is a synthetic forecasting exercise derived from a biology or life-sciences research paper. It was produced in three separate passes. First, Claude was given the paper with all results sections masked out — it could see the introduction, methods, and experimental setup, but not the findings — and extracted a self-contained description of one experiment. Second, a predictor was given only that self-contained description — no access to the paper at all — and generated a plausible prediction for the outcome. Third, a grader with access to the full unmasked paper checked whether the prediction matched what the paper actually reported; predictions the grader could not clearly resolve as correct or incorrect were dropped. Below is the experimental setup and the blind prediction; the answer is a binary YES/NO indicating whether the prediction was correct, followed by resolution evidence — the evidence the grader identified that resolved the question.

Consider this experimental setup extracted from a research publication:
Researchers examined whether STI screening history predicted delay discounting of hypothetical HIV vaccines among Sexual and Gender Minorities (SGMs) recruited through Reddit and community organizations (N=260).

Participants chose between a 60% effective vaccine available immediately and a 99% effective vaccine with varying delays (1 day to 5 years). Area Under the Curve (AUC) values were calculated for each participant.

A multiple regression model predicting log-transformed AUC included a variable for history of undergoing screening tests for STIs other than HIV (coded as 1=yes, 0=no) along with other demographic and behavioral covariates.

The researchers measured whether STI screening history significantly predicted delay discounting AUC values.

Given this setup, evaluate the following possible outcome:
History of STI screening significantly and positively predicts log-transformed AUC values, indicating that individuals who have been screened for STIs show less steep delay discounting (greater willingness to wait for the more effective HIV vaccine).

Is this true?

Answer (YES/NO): NO